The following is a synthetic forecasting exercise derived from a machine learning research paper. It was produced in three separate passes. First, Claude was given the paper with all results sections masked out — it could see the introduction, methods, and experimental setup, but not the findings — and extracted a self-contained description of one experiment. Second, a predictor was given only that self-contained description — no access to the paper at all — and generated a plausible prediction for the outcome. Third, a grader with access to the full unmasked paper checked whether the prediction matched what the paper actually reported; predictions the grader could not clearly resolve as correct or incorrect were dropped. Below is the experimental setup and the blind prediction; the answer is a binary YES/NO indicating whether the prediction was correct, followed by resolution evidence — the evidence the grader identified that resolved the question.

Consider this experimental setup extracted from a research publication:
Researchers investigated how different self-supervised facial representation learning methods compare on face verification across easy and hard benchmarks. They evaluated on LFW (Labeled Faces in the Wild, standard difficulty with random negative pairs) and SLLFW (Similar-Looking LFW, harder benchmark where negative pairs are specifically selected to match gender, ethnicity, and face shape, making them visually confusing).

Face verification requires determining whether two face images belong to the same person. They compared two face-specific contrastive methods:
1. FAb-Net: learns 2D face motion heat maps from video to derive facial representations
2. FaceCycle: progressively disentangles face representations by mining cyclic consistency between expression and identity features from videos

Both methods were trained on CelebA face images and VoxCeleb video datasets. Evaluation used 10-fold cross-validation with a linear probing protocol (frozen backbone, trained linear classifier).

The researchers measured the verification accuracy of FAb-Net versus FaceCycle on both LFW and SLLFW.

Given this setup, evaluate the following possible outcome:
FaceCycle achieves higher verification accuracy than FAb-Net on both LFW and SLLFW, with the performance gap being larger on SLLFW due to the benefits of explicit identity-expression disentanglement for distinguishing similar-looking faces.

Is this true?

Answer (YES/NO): YES